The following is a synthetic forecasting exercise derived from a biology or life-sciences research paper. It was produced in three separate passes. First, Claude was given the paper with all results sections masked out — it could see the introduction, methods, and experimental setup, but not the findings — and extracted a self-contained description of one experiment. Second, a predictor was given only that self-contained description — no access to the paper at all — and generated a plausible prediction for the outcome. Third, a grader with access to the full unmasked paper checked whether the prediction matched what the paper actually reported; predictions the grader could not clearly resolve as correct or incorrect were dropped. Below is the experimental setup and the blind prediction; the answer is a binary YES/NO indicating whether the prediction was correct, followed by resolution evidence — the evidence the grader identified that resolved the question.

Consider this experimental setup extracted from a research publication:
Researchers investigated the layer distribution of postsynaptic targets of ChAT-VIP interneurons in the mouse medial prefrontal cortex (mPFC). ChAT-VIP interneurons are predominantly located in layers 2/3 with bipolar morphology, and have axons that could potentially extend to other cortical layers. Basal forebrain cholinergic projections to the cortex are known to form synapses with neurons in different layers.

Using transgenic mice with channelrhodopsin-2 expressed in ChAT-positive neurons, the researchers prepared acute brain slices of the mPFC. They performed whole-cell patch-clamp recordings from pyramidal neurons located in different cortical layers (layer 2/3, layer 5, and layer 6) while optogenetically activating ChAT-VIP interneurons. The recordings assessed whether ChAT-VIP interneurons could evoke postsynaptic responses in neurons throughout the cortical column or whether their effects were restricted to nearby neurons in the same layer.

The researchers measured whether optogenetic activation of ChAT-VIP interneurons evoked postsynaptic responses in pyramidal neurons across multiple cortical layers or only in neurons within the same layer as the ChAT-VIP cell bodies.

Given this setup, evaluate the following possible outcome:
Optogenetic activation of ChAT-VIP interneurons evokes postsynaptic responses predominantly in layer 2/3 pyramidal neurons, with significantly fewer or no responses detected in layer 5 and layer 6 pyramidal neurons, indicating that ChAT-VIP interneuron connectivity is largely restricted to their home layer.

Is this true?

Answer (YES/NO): NO